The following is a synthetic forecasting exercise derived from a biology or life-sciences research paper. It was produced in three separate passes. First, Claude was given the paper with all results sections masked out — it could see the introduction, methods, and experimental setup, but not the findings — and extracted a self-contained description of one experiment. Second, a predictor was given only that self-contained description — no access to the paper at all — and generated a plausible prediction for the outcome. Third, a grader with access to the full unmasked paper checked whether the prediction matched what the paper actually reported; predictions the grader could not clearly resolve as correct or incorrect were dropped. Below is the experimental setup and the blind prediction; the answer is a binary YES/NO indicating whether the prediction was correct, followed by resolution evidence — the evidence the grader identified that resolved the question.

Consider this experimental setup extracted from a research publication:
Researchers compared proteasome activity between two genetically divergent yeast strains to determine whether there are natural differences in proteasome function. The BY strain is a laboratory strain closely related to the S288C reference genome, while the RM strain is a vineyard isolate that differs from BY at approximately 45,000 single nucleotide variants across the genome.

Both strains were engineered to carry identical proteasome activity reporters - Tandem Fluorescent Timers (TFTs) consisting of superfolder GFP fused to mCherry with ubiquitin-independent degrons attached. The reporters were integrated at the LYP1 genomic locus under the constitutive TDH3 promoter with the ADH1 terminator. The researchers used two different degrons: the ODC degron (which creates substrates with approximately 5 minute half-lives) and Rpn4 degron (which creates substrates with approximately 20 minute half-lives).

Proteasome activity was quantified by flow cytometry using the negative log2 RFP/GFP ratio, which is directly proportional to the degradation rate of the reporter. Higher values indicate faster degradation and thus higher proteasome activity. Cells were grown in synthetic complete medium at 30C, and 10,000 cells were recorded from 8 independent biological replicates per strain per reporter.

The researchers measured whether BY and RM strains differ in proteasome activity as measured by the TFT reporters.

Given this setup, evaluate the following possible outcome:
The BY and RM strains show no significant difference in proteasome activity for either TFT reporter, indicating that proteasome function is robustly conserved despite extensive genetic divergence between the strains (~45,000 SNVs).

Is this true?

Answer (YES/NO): NO